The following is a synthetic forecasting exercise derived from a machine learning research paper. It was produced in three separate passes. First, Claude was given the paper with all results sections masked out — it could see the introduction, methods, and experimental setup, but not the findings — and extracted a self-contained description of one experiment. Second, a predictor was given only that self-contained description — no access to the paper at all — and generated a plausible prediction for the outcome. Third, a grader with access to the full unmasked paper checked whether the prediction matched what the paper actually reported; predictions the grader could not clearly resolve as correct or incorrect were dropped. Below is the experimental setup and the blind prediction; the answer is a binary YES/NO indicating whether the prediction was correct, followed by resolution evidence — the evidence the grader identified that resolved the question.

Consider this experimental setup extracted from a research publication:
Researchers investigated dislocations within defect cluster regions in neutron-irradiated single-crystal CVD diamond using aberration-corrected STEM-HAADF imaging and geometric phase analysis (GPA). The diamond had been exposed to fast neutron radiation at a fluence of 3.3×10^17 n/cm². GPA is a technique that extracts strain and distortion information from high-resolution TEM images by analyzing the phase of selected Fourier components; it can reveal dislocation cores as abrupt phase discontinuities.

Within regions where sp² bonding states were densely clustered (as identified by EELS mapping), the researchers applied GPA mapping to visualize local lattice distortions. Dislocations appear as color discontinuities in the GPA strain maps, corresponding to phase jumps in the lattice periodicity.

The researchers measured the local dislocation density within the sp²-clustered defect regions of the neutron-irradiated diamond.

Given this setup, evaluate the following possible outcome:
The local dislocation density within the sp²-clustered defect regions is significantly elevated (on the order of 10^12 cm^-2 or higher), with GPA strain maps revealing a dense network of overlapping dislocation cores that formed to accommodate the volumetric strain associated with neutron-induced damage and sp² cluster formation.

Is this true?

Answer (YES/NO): YES